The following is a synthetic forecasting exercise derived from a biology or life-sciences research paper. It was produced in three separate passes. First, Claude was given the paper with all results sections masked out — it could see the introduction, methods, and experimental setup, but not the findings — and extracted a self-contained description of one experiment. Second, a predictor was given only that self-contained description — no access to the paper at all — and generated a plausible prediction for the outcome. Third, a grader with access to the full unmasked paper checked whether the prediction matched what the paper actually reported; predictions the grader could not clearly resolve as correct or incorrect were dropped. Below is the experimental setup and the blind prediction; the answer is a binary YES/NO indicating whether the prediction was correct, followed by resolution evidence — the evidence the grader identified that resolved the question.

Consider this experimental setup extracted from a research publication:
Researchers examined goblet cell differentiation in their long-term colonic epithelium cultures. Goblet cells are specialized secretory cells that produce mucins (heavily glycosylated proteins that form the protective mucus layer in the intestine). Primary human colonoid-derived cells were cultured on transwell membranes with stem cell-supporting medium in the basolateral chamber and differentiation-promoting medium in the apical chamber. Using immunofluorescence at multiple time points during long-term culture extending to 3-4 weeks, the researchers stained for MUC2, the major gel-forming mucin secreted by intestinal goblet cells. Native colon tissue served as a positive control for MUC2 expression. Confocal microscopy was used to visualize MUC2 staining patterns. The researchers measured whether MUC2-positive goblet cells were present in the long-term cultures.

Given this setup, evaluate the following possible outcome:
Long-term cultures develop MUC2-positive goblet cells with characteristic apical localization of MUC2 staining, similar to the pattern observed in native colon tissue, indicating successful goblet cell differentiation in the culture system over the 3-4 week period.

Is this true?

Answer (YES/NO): YES